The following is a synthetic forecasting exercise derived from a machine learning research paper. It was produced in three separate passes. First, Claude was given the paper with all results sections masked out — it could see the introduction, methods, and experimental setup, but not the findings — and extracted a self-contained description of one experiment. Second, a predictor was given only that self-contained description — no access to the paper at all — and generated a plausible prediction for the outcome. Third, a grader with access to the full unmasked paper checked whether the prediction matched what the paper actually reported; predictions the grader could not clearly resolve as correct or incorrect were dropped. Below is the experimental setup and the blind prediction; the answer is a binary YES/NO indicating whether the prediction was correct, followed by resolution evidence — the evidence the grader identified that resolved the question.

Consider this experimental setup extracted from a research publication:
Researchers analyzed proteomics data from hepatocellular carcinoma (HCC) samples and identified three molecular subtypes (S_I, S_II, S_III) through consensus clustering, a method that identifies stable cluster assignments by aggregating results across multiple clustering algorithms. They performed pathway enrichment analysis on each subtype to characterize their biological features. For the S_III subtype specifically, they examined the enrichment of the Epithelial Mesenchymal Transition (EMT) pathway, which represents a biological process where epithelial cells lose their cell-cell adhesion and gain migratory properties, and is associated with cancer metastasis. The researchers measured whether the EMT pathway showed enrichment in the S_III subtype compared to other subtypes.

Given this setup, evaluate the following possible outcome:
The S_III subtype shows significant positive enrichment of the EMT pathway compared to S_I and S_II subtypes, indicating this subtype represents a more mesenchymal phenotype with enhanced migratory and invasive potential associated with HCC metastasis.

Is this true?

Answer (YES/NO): YES